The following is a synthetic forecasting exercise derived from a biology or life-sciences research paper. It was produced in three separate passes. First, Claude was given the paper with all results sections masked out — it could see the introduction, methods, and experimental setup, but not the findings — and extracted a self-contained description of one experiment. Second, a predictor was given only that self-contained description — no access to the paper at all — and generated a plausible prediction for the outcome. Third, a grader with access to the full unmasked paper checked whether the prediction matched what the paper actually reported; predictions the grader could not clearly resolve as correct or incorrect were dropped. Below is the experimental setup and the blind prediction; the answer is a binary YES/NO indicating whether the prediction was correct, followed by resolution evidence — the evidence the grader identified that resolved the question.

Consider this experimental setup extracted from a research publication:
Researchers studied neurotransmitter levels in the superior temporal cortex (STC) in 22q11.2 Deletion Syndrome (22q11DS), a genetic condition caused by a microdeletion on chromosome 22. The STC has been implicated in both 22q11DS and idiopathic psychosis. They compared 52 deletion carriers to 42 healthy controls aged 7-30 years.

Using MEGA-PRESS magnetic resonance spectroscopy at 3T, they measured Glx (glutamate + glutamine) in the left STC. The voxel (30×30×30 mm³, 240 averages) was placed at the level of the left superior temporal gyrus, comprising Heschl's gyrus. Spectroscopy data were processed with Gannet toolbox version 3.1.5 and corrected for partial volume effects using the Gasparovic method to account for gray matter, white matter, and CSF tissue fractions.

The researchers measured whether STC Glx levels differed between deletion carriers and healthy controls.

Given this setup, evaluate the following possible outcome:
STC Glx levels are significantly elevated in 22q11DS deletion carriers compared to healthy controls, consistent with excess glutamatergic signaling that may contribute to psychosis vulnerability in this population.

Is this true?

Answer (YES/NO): YES